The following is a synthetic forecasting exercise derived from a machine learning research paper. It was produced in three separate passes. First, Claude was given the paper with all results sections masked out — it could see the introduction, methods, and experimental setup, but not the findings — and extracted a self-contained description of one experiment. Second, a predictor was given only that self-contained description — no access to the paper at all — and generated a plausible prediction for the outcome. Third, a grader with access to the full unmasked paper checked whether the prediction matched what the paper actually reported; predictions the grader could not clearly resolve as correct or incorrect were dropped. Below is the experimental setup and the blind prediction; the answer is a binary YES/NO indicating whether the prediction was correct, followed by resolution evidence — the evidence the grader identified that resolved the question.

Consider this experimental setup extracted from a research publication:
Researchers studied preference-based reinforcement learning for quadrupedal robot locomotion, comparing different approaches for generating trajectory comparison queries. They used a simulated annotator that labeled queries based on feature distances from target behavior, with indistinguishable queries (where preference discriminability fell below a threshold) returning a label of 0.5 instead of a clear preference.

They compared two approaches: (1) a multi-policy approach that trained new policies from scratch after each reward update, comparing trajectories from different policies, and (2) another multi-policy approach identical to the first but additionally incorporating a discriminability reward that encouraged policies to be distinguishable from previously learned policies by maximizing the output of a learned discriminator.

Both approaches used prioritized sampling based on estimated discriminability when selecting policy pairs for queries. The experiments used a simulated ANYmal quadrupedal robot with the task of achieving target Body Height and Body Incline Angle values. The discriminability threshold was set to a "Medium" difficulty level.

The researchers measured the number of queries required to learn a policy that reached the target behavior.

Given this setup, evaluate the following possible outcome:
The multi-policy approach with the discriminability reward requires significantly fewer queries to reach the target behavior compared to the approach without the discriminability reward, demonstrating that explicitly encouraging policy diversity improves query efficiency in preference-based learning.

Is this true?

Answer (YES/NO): YES